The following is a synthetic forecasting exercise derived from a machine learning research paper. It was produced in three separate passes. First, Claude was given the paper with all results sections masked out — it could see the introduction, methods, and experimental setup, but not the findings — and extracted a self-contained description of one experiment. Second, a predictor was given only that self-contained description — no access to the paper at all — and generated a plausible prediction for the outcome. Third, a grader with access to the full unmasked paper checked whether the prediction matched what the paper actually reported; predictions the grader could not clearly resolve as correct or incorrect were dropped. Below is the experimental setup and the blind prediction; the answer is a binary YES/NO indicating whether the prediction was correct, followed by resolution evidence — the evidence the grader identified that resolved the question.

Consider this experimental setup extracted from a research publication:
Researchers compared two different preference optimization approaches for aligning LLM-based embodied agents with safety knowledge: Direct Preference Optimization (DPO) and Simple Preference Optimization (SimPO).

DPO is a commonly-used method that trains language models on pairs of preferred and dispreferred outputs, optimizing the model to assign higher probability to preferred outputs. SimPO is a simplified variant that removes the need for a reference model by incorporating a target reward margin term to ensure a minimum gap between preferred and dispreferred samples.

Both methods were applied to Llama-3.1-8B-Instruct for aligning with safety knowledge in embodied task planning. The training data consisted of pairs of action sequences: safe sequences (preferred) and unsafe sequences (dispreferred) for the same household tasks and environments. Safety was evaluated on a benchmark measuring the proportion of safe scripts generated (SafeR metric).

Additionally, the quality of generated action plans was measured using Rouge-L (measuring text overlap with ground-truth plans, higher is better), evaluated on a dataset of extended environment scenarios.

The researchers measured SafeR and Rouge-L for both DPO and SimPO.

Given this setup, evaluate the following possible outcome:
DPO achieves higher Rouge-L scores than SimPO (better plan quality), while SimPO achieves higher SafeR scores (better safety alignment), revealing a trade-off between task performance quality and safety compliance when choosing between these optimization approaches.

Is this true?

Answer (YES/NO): NO